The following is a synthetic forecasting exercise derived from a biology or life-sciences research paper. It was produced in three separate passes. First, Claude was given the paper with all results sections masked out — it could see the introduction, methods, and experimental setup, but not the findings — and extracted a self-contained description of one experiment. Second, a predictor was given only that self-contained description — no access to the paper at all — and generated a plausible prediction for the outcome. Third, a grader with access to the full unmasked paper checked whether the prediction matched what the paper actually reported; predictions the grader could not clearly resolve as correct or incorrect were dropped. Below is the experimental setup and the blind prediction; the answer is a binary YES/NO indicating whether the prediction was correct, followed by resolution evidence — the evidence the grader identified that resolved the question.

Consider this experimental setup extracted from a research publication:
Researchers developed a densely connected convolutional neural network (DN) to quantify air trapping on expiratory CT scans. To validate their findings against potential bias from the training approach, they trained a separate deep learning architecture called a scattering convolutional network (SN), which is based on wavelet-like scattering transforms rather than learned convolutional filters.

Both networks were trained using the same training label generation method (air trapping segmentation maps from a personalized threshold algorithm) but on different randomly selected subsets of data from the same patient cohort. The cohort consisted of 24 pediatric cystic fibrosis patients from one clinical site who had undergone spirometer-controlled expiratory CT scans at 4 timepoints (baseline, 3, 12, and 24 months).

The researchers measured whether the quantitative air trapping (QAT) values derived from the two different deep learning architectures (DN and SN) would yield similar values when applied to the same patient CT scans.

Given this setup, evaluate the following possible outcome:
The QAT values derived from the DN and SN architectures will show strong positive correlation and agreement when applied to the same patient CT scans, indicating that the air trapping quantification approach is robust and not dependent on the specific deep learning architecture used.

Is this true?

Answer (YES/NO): YES